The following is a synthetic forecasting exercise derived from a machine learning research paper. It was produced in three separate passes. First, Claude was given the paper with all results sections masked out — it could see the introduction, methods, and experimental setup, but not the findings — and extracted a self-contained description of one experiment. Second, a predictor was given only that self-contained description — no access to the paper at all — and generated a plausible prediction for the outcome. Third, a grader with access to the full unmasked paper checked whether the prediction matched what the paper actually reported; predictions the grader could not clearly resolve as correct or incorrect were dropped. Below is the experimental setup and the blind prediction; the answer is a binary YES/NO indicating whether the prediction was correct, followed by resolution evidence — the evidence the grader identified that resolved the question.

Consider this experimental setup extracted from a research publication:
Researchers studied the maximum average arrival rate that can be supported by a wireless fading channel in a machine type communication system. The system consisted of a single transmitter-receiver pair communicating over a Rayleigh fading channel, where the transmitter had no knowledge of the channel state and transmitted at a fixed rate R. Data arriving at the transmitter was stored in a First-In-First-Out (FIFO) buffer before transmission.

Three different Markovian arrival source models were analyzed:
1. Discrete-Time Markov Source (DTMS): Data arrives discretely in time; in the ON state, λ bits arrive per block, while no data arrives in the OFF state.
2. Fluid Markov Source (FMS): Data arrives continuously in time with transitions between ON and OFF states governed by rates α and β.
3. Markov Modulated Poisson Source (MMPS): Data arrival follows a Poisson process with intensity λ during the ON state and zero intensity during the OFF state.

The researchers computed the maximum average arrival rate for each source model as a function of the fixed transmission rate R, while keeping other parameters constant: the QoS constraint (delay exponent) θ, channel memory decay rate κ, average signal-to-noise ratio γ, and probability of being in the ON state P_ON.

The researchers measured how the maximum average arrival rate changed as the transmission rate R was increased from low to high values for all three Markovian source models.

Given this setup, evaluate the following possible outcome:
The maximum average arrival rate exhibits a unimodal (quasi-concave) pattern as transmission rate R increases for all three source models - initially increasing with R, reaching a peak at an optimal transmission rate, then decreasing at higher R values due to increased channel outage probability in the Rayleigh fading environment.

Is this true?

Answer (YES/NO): YES